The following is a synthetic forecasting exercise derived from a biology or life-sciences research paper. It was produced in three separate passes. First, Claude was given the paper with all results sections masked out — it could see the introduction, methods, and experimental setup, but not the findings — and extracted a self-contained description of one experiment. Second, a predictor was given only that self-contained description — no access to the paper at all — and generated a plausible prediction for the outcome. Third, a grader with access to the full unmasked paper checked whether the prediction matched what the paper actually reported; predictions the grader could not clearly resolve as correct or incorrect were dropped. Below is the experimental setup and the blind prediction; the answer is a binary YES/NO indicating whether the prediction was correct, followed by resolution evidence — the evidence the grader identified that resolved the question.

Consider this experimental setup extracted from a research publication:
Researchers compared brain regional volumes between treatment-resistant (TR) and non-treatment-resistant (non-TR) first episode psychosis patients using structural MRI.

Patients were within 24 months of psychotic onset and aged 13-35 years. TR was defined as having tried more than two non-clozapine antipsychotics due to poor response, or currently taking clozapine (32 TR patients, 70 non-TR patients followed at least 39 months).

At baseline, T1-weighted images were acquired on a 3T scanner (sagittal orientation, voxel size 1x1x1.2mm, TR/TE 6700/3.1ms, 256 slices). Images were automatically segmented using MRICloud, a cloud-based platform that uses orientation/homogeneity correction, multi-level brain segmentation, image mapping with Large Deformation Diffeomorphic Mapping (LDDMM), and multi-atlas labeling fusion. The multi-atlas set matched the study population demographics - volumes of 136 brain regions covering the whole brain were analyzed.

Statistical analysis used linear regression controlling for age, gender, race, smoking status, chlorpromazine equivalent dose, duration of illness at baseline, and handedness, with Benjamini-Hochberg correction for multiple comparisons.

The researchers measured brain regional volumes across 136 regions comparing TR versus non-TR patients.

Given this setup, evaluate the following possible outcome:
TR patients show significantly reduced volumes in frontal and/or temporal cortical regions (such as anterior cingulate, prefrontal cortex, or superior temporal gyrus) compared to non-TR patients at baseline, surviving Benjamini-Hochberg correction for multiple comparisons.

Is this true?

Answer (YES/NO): NO